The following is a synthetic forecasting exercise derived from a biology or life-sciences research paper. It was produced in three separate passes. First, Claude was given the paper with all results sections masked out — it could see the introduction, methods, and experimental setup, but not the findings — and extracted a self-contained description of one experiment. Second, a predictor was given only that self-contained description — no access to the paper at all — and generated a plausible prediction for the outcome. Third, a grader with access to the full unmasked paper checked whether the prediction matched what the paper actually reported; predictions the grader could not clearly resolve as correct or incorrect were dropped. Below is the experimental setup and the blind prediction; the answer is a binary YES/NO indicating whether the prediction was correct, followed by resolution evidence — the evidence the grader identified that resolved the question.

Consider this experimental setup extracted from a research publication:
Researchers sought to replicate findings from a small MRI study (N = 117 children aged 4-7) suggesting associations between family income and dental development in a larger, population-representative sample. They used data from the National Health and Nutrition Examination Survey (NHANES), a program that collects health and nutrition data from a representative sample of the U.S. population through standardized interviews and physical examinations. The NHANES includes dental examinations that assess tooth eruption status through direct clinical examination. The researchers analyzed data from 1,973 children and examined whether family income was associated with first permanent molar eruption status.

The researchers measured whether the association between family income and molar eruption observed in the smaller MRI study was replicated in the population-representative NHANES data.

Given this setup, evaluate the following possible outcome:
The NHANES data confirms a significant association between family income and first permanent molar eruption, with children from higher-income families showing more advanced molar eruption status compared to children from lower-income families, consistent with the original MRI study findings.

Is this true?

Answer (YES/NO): NO